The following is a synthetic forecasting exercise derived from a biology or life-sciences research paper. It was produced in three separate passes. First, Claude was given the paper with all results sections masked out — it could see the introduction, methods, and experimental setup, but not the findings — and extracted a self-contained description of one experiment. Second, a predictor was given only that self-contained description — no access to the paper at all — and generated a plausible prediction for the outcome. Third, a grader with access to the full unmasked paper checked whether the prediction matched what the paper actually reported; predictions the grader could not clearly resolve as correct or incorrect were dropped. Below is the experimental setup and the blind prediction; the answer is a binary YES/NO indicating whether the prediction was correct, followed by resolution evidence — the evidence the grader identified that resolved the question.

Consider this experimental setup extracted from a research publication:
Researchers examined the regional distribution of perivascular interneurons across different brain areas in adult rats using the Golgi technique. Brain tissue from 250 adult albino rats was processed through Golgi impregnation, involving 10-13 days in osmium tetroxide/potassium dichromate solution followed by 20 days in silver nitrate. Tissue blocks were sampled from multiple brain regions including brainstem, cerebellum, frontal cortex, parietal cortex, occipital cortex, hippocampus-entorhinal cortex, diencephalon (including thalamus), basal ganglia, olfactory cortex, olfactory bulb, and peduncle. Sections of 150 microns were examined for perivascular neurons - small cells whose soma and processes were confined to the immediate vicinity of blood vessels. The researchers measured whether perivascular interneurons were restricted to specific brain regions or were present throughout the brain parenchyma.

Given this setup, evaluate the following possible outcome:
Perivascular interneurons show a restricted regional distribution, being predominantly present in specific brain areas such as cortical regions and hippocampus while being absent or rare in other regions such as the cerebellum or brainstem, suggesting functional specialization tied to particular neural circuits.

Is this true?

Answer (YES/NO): NO